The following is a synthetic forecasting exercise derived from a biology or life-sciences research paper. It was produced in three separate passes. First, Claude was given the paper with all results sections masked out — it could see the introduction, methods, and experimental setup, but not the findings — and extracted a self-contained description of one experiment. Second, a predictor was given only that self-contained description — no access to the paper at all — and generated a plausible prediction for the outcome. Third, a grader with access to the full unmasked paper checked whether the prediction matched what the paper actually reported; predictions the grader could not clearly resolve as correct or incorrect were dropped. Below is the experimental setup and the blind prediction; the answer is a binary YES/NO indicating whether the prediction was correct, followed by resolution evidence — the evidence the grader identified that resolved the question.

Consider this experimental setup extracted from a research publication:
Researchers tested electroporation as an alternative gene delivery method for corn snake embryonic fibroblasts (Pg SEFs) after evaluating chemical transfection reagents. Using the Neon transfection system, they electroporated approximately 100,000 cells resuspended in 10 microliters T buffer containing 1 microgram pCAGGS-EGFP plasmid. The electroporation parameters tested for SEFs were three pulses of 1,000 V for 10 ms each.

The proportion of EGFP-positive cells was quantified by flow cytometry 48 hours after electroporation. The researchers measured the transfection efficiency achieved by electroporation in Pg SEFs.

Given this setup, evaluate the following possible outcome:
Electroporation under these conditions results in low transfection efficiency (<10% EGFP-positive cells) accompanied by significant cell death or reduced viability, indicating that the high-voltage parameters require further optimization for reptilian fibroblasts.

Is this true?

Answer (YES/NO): NO